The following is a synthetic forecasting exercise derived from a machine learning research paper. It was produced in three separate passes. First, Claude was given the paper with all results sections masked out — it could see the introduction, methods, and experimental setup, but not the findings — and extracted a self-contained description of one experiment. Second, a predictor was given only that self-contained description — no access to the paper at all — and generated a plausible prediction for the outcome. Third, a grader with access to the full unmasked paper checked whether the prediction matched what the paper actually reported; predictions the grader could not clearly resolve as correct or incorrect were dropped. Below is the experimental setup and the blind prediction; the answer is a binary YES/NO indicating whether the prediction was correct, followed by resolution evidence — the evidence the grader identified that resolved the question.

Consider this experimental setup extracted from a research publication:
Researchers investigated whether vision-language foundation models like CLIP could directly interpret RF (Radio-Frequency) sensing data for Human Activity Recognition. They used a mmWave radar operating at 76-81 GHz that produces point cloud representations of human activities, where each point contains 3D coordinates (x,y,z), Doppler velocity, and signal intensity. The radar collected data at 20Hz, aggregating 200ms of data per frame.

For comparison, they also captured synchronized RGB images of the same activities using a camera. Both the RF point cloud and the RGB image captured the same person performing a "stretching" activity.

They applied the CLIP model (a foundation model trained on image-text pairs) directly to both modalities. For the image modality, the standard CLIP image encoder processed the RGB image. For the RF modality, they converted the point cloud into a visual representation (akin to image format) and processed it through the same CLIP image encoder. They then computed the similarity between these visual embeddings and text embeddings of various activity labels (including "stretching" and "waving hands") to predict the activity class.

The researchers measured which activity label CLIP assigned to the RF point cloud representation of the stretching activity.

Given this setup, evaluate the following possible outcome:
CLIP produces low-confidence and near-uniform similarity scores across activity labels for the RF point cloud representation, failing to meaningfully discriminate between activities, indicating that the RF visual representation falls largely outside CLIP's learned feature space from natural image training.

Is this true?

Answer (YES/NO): NO